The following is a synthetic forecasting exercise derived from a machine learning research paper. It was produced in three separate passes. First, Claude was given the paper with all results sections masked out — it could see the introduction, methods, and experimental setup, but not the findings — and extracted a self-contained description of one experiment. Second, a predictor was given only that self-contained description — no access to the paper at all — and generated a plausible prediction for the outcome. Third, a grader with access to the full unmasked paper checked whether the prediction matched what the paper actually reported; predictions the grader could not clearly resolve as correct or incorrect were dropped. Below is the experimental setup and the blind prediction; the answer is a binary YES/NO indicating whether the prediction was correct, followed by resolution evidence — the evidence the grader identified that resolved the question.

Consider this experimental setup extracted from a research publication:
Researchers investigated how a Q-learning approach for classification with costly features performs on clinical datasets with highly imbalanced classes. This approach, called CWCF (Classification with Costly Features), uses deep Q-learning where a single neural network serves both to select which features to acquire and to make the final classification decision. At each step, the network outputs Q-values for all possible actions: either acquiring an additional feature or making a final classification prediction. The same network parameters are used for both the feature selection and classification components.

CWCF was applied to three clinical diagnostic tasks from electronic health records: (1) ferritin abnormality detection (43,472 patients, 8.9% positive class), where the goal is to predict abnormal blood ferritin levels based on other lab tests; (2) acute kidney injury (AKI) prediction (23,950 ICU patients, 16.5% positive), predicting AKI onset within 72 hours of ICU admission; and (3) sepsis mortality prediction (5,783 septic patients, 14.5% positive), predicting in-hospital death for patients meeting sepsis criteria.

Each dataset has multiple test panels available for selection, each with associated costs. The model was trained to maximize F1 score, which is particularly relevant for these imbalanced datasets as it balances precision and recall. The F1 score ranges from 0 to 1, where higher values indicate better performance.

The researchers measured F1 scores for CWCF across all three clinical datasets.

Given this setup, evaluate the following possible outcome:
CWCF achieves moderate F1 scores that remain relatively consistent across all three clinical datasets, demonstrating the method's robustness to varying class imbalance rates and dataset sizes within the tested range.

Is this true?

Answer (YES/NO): NO